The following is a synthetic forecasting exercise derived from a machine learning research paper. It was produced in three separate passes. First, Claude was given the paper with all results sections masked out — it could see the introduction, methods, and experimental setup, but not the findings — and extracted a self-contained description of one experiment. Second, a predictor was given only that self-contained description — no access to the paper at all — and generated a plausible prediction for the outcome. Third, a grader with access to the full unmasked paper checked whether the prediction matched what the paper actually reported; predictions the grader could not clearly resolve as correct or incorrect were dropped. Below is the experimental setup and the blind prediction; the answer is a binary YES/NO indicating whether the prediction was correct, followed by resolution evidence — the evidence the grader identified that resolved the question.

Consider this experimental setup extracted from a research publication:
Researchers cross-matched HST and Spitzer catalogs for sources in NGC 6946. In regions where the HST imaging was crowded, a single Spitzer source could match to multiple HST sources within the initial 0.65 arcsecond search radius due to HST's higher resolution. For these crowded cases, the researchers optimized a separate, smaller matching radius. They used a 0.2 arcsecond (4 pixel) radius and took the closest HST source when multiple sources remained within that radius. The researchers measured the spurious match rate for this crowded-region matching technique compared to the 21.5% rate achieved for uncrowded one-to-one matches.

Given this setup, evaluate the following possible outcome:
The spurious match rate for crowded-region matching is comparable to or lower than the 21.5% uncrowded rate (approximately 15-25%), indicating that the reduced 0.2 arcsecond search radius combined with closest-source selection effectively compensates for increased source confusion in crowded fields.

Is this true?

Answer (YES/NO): NO